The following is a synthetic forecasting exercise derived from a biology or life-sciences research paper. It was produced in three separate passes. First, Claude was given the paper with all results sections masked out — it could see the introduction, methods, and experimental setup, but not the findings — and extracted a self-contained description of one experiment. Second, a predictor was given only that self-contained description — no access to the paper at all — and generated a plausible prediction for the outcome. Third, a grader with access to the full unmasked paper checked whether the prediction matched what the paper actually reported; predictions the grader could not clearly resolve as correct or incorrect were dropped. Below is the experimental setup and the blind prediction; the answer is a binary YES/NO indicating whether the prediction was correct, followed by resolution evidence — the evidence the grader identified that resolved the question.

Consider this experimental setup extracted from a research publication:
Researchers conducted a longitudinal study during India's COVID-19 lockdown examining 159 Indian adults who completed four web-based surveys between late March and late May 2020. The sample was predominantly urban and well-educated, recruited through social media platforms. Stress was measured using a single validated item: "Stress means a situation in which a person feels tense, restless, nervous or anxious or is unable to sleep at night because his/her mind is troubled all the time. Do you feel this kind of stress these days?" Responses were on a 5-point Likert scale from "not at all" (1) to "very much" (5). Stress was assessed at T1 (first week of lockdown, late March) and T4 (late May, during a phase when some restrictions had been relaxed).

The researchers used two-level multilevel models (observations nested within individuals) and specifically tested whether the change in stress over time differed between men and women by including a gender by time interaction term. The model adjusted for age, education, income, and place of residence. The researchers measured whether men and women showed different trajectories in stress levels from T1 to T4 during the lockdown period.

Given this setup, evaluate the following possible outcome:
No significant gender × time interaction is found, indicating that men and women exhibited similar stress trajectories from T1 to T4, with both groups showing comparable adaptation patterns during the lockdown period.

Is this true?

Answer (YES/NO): NO